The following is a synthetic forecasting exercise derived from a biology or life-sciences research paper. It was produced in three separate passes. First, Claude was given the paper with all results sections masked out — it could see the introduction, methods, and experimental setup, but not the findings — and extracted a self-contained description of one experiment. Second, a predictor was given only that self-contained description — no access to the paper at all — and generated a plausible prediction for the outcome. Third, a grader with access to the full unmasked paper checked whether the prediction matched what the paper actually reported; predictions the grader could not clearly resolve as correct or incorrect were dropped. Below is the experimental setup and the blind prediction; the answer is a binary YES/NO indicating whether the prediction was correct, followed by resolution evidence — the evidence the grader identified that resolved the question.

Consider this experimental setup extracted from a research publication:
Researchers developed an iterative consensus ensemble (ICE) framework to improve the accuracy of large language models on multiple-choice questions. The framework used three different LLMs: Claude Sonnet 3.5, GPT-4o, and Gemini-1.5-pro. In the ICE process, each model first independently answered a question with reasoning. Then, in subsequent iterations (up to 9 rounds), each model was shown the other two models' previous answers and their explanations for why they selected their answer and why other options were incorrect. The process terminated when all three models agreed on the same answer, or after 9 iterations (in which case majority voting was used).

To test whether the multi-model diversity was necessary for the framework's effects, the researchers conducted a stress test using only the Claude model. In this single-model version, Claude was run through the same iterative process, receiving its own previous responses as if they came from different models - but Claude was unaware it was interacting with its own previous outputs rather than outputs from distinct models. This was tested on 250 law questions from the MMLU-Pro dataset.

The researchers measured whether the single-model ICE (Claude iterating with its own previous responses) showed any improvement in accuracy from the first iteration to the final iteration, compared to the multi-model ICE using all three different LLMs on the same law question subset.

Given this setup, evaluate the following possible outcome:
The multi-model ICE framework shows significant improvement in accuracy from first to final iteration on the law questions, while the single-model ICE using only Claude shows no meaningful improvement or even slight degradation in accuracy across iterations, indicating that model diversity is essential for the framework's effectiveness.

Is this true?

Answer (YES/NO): YES